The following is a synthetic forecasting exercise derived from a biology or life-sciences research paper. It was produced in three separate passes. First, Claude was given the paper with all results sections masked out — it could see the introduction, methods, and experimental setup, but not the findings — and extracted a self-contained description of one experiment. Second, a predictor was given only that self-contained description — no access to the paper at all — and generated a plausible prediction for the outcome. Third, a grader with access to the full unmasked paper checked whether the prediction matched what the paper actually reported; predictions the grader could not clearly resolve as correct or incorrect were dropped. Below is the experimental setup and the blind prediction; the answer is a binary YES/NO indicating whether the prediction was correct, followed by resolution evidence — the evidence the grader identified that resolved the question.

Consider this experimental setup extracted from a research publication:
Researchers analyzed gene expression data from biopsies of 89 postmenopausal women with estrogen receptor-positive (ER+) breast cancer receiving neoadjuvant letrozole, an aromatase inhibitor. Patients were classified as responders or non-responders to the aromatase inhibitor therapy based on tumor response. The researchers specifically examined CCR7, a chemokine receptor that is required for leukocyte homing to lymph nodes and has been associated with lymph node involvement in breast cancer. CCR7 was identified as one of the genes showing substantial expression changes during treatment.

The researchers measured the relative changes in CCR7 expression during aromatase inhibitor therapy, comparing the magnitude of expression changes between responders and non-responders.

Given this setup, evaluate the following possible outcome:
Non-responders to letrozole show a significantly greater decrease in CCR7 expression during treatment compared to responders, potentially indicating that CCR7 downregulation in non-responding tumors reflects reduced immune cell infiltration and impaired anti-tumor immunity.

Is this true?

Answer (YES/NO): NO